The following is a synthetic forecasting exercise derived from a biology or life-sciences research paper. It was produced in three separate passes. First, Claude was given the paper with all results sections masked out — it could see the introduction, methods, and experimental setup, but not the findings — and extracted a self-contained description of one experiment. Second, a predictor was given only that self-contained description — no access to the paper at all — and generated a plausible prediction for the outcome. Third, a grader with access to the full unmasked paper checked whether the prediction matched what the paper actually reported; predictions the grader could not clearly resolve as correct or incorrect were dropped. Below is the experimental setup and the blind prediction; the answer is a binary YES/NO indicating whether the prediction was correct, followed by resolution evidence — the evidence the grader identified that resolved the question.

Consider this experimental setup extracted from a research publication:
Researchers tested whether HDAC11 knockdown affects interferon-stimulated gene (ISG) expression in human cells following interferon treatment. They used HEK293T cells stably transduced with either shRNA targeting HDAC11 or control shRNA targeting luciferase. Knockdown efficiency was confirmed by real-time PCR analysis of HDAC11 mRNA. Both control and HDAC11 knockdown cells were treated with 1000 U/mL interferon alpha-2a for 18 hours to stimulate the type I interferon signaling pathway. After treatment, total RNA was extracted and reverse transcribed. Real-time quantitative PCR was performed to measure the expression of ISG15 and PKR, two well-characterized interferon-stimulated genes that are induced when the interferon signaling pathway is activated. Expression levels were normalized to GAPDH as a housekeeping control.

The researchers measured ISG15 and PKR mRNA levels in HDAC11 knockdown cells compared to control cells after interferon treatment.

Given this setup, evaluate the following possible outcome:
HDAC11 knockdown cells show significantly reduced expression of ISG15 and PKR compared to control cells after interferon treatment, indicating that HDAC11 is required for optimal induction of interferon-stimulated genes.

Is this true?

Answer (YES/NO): NO